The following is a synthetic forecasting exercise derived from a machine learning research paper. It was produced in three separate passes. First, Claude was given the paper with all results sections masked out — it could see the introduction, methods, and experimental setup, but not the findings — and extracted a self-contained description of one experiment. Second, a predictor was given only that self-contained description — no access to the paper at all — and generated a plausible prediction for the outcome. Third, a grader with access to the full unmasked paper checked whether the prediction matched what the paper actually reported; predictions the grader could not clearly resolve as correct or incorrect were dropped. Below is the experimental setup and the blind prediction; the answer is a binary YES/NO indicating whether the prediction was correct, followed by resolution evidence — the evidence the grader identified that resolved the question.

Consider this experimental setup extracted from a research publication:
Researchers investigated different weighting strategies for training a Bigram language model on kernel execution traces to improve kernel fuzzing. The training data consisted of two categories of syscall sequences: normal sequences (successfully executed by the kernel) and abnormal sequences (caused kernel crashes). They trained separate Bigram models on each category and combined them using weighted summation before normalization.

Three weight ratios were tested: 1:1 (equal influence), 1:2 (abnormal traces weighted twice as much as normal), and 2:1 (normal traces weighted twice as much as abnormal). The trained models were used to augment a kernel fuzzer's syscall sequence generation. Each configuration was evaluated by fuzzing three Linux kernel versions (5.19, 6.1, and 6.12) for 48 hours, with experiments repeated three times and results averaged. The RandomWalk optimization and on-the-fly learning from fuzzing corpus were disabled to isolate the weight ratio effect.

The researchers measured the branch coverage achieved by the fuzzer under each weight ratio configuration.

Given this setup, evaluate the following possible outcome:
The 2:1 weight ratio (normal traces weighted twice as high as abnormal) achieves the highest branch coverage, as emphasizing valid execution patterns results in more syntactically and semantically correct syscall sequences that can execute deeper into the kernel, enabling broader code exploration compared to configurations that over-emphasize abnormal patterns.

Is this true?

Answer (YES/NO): NO